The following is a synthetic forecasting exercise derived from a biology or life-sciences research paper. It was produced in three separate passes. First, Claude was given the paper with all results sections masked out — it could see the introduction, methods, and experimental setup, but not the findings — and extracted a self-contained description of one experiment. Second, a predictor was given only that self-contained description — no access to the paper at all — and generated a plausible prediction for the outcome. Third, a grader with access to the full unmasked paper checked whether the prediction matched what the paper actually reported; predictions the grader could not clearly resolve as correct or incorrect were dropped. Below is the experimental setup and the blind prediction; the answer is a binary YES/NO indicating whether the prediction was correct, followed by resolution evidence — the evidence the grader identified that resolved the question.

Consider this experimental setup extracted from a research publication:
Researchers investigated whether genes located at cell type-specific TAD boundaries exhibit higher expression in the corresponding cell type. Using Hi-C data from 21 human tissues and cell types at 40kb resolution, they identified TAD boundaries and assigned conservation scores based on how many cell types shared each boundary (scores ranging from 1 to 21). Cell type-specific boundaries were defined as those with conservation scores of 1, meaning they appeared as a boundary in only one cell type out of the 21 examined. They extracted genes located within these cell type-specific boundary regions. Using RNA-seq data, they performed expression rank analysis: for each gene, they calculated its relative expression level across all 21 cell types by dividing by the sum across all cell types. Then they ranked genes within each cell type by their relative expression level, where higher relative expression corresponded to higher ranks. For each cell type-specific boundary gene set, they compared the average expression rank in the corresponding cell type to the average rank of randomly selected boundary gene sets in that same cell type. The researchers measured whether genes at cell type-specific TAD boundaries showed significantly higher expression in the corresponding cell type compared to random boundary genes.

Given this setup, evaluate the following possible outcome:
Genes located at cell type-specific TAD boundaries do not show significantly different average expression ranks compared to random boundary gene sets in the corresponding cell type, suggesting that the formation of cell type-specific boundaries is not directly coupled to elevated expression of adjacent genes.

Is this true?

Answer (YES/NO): YES